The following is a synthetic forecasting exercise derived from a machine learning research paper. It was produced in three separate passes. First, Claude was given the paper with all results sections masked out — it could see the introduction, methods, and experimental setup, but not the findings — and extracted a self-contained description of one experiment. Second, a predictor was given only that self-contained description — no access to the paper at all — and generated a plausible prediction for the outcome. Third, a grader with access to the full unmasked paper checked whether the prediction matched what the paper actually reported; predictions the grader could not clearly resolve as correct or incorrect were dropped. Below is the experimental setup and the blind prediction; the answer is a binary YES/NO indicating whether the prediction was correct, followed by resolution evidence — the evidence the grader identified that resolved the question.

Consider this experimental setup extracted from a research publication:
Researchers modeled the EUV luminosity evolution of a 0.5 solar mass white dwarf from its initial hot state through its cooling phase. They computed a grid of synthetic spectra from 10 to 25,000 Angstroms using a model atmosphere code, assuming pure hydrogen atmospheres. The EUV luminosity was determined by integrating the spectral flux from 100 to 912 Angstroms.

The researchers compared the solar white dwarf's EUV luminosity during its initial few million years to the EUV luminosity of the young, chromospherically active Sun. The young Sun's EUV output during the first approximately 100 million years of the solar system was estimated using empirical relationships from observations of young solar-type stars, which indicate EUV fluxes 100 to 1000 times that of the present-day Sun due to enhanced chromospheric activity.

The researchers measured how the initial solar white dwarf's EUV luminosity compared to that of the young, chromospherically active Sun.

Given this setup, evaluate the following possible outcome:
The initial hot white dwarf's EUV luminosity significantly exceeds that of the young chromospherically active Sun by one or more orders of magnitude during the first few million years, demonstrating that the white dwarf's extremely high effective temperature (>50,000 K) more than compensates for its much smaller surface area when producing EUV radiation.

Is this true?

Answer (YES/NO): YES